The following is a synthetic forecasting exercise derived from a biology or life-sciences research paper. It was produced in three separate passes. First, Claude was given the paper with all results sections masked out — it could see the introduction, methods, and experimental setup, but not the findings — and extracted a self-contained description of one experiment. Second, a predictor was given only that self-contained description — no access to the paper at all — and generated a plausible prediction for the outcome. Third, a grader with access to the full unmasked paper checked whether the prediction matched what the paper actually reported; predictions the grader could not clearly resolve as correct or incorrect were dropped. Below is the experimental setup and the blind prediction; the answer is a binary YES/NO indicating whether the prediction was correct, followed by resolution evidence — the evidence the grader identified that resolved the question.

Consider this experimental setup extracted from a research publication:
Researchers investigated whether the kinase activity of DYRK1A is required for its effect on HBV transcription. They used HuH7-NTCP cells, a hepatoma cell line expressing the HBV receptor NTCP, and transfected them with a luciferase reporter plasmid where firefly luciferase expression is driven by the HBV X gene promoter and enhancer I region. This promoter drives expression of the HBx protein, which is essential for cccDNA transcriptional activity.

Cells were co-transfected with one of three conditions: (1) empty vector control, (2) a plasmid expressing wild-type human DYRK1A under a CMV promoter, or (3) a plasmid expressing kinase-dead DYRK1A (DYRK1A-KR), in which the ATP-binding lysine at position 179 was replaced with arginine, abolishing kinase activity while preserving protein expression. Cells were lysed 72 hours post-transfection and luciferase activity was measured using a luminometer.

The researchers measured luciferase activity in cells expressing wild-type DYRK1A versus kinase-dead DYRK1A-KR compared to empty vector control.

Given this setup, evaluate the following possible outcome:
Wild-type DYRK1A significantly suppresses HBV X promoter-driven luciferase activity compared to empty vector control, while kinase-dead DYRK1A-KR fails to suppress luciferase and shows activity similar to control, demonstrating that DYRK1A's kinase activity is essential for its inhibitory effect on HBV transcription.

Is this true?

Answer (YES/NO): NO